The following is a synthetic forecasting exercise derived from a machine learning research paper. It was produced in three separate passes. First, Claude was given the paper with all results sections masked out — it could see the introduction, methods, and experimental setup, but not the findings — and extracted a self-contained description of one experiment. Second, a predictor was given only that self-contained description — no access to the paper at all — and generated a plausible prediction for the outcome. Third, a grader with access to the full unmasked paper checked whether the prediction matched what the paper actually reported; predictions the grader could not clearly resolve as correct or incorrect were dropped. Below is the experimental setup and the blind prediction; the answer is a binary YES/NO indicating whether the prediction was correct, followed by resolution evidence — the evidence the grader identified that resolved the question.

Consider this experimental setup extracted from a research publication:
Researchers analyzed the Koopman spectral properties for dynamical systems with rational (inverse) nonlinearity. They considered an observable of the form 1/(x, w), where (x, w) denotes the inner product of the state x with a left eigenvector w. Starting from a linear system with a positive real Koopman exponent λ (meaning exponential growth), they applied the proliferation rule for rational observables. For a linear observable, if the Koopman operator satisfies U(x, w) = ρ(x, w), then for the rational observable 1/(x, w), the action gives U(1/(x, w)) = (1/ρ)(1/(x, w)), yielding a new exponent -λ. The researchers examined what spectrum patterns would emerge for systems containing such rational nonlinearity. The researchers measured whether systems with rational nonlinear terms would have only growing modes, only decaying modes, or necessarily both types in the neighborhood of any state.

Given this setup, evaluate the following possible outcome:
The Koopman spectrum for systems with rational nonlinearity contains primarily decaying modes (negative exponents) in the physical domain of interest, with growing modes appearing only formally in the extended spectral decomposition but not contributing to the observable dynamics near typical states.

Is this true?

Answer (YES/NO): NO